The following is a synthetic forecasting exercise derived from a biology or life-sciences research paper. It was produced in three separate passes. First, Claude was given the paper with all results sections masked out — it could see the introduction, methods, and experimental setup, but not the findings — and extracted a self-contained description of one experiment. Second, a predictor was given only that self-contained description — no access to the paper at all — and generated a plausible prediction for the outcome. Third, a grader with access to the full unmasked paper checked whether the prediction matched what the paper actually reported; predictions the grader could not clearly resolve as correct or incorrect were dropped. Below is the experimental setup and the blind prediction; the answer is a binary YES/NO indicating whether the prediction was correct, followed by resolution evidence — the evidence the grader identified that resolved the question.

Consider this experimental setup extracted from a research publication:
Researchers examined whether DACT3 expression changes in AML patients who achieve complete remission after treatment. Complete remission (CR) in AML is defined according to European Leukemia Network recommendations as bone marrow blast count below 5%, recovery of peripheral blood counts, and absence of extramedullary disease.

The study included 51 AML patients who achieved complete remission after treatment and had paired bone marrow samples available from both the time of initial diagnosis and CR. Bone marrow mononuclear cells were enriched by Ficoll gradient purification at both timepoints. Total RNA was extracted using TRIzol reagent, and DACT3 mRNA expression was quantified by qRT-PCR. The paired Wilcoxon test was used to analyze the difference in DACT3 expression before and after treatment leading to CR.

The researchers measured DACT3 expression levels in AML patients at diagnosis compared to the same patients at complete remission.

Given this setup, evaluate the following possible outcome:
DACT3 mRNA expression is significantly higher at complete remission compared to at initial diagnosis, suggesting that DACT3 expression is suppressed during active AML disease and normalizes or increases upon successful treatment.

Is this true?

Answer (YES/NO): YES